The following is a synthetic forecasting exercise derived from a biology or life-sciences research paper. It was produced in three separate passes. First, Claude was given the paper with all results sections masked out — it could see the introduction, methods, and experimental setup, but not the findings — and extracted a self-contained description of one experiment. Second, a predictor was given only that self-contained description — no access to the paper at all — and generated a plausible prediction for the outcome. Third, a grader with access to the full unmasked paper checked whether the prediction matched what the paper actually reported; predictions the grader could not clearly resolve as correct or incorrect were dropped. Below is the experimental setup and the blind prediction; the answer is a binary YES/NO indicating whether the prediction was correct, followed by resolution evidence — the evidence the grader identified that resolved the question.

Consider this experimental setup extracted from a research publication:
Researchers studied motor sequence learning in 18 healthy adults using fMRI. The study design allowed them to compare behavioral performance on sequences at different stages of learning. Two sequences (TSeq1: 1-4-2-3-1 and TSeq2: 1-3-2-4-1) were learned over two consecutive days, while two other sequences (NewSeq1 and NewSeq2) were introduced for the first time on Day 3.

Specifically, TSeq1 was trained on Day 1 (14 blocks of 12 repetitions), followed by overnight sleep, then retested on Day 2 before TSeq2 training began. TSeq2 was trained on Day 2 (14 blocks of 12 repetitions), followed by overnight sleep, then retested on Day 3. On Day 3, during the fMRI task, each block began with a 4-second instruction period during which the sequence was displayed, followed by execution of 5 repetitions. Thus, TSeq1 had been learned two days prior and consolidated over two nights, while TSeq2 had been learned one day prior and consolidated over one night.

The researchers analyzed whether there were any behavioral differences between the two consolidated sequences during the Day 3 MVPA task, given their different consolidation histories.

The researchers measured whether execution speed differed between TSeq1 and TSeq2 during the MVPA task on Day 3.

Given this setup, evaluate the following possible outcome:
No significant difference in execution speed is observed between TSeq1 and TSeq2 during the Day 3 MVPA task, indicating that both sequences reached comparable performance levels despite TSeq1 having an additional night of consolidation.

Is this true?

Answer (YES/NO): YES